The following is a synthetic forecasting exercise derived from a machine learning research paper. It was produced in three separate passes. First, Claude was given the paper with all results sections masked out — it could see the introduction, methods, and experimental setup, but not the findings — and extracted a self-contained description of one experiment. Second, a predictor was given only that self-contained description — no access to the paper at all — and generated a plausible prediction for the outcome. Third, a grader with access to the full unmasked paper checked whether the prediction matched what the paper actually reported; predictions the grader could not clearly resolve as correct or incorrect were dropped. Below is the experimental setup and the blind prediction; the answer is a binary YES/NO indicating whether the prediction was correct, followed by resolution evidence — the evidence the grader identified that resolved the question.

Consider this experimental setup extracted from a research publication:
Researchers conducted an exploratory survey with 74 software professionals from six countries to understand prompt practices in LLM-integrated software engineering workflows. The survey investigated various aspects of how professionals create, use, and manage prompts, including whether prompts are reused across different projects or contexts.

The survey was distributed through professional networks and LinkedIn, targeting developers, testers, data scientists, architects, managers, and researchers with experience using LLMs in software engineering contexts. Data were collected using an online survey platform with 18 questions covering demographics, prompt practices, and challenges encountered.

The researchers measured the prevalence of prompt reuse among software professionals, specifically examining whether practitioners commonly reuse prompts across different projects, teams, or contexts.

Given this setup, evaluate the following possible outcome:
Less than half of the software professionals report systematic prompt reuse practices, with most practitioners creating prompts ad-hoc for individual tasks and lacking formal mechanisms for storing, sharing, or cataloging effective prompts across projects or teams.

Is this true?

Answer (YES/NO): YES